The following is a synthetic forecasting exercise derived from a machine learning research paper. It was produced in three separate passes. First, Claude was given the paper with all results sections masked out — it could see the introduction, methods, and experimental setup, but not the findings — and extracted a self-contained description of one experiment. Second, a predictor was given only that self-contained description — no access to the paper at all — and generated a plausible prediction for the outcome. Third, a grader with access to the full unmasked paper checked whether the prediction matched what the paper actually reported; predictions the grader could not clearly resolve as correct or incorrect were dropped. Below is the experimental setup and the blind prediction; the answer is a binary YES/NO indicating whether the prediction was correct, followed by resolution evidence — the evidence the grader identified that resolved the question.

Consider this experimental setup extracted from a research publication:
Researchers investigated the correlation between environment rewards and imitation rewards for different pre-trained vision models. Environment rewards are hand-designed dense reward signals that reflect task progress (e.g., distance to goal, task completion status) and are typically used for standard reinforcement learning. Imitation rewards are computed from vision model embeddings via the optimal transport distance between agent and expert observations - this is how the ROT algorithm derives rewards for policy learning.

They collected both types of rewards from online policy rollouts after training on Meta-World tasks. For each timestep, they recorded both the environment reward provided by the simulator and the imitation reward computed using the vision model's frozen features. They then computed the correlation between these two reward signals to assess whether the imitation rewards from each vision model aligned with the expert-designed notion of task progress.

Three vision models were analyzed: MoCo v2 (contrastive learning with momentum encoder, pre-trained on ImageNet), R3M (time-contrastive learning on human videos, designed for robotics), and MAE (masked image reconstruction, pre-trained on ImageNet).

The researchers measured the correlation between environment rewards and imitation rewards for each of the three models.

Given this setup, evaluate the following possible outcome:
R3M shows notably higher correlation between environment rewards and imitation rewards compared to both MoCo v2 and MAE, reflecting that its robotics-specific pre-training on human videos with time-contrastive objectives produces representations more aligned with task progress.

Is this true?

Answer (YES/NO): NO